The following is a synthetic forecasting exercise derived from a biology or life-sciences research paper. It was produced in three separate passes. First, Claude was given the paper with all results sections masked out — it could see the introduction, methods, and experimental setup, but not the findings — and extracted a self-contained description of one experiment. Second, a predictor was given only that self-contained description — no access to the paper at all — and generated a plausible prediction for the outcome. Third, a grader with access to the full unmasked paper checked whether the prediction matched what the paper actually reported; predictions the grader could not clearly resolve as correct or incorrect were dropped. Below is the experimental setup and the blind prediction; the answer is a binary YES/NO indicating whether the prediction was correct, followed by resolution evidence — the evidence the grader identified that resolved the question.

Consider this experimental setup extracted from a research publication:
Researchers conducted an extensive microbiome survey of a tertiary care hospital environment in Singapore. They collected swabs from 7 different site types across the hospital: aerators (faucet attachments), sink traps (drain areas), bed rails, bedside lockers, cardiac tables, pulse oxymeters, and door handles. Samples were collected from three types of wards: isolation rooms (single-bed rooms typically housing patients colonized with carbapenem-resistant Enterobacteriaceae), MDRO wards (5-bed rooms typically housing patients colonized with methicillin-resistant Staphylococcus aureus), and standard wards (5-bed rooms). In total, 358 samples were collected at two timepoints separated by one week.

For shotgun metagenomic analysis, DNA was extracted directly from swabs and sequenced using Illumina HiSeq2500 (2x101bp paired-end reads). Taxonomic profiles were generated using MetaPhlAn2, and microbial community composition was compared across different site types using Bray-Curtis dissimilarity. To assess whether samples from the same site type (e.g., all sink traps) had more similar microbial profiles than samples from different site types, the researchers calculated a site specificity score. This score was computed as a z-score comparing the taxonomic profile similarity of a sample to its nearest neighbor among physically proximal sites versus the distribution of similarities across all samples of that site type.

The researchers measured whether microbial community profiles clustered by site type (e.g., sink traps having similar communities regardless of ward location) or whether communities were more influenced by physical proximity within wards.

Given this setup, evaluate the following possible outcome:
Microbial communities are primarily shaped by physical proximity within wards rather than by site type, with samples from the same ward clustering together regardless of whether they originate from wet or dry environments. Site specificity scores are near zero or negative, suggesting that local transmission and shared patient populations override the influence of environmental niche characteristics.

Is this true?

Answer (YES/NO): NO